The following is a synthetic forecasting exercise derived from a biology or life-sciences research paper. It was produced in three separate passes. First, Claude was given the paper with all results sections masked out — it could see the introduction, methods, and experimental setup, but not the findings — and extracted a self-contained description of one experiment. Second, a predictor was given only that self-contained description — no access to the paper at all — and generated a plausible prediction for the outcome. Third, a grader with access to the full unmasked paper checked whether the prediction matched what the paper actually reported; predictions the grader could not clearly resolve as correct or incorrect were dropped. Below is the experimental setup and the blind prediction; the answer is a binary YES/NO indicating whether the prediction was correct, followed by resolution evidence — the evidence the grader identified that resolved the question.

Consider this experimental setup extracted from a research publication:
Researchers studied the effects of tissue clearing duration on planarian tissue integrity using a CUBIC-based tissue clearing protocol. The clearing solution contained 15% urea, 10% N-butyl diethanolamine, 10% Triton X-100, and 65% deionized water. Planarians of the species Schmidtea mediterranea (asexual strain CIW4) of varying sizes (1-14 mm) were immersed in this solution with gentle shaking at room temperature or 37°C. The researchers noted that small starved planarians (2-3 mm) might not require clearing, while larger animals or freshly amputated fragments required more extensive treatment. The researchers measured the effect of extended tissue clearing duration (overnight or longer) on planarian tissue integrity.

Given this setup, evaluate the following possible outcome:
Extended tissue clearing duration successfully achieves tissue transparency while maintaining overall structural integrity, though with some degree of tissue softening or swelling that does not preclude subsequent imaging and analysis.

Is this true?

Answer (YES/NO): NO